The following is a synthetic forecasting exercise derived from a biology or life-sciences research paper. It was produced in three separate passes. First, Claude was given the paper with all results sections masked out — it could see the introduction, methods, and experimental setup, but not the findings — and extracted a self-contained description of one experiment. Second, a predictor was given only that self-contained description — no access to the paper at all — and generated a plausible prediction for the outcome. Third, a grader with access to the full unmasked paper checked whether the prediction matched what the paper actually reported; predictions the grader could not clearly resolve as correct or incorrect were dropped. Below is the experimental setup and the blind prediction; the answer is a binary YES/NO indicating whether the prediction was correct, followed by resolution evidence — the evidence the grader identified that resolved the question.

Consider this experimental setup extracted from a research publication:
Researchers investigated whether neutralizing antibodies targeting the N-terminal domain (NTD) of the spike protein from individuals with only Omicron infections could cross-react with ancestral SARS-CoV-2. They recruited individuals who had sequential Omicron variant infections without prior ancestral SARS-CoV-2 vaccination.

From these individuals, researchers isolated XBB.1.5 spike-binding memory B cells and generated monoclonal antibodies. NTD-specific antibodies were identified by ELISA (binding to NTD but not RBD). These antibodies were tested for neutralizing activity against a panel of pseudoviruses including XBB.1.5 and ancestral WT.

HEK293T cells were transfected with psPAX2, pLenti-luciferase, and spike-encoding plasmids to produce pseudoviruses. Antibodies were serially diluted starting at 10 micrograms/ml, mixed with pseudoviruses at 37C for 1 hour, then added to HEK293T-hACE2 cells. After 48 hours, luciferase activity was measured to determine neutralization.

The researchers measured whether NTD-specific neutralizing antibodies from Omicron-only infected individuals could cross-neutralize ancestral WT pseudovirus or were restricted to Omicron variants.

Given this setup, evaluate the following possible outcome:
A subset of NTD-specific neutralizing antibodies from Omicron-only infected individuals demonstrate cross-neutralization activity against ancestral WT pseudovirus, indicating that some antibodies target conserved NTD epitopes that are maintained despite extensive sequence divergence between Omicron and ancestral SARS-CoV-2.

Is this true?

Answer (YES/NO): NO